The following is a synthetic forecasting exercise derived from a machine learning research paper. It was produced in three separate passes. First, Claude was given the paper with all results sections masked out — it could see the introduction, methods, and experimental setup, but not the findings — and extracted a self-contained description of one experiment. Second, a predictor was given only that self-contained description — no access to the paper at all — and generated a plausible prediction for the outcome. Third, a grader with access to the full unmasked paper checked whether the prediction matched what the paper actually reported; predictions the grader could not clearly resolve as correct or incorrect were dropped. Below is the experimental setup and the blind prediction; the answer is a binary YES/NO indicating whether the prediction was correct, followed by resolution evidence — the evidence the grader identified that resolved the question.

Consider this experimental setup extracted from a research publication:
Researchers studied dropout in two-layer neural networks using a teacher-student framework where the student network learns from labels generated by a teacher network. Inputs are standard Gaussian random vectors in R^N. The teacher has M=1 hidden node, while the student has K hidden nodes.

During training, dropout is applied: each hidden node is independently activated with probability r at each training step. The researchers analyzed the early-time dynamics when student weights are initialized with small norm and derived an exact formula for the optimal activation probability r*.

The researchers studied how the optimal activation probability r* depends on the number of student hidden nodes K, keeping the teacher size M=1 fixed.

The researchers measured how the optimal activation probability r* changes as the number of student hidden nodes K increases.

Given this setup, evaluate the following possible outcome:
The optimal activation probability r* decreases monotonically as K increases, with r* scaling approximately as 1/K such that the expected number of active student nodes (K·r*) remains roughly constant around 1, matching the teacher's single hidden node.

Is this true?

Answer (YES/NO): NO